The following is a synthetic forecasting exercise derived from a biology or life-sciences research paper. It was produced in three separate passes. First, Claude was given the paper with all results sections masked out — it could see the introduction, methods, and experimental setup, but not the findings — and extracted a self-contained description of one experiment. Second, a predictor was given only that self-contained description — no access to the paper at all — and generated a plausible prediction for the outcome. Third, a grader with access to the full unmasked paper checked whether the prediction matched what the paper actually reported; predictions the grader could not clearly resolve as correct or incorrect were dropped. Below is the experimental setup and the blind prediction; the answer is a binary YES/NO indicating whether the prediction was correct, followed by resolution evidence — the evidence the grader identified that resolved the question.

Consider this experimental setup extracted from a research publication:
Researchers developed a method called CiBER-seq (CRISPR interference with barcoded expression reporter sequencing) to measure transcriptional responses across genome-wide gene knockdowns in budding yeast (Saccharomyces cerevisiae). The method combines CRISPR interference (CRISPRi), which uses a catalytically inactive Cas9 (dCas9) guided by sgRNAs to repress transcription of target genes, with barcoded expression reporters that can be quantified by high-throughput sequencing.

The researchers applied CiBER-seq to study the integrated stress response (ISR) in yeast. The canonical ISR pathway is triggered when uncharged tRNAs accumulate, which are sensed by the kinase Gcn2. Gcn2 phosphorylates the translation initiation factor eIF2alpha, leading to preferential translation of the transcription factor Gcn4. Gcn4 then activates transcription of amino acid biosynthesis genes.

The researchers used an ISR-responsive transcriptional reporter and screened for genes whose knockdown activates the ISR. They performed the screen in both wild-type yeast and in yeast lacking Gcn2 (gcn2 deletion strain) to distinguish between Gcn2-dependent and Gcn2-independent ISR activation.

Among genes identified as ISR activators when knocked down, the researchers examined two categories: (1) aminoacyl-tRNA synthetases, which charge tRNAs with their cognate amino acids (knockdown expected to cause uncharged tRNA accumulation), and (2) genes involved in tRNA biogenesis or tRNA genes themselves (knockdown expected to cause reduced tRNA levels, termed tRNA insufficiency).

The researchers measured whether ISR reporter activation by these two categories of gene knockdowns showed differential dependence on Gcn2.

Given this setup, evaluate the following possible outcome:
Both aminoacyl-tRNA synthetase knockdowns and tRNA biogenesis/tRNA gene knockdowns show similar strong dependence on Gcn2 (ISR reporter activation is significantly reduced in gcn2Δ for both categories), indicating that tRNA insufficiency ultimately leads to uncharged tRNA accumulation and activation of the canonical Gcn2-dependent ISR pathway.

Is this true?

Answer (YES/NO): NO